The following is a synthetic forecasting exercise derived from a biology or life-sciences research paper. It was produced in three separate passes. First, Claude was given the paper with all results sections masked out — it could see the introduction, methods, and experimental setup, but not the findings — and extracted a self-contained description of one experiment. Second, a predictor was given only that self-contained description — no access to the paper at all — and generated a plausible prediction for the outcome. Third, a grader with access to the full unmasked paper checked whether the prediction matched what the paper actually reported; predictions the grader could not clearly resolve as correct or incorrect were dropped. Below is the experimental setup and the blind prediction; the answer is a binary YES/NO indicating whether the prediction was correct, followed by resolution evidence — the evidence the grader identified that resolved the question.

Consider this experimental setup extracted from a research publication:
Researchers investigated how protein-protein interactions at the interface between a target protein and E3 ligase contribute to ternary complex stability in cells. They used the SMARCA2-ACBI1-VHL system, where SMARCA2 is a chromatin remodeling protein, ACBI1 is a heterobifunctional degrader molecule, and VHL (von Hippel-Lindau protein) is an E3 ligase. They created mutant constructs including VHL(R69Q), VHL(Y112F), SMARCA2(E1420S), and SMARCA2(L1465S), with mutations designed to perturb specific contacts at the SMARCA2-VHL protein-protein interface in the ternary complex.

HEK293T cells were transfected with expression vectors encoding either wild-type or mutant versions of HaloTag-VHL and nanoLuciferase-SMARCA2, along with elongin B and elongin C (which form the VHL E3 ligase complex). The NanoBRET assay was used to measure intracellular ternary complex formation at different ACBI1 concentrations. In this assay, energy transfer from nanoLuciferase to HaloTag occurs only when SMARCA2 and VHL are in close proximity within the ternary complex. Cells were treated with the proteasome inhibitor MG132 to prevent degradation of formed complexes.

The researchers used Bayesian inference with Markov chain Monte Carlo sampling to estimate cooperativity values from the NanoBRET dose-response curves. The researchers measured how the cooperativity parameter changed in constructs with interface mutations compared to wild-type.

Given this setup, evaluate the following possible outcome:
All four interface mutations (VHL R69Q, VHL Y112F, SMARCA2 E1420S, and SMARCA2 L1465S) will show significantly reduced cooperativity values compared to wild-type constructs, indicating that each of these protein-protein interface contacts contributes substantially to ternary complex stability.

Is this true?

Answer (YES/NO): NO